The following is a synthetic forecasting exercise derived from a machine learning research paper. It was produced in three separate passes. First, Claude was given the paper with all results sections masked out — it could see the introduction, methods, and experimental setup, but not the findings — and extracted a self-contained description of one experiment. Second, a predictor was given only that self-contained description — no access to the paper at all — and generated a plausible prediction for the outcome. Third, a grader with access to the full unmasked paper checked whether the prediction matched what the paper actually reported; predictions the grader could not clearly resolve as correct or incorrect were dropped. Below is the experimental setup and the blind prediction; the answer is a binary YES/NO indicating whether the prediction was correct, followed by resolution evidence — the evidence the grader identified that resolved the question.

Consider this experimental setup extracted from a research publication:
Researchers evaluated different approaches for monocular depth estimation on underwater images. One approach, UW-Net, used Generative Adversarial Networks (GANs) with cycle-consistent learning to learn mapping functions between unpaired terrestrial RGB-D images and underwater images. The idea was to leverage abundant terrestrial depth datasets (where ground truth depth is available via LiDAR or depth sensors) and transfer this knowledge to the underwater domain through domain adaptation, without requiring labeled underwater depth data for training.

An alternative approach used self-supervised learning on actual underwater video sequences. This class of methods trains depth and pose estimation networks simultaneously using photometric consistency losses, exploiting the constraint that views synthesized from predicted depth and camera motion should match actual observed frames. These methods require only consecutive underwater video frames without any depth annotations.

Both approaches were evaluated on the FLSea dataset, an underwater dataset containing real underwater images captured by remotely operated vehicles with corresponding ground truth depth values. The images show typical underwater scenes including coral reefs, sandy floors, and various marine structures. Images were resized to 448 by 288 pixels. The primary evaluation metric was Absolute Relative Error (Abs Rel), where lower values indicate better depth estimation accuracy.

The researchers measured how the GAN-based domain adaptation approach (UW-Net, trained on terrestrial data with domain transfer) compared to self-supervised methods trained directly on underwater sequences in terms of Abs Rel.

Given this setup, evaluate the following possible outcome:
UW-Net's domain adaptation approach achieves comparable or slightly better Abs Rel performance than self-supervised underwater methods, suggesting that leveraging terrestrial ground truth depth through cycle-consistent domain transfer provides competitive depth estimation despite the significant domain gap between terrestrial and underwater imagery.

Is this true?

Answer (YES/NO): NO